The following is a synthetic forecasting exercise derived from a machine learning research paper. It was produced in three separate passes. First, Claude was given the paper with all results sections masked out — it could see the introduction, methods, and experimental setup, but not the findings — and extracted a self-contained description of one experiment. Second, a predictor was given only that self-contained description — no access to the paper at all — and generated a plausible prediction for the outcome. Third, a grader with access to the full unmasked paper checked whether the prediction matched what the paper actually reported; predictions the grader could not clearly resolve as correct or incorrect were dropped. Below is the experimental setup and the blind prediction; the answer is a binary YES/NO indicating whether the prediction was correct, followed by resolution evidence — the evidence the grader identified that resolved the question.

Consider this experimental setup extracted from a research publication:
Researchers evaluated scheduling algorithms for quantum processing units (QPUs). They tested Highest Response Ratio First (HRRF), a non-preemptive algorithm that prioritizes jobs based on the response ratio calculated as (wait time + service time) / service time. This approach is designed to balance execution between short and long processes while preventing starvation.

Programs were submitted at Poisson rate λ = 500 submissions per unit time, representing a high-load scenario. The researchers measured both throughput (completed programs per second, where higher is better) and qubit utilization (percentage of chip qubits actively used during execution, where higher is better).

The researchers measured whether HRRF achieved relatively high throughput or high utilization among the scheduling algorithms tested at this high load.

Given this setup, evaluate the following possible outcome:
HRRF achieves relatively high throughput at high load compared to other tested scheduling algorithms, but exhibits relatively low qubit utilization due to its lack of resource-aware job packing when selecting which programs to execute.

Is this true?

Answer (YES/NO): NO